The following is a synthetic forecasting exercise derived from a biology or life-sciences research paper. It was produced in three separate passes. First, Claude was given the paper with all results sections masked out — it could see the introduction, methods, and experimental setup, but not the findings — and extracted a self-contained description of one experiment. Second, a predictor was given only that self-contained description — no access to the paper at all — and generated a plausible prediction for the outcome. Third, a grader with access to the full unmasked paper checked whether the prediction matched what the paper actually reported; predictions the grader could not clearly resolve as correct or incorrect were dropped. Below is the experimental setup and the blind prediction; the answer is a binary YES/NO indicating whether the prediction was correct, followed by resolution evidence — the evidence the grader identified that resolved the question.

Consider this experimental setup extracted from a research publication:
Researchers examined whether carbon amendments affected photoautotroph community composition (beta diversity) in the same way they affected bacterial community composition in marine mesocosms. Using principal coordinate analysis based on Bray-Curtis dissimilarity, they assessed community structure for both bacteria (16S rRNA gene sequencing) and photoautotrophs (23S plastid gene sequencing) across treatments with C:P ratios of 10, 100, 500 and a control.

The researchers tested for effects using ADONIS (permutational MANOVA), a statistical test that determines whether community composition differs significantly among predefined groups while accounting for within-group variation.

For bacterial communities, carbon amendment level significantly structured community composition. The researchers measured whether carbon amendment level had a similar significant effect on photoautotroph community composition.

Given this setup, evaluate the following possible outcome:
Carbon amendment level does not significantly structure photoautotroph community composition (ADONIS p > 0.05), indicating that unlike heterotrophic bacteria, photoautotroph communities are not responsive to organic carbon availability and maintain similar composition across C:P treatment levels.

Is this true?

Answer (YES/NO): YES